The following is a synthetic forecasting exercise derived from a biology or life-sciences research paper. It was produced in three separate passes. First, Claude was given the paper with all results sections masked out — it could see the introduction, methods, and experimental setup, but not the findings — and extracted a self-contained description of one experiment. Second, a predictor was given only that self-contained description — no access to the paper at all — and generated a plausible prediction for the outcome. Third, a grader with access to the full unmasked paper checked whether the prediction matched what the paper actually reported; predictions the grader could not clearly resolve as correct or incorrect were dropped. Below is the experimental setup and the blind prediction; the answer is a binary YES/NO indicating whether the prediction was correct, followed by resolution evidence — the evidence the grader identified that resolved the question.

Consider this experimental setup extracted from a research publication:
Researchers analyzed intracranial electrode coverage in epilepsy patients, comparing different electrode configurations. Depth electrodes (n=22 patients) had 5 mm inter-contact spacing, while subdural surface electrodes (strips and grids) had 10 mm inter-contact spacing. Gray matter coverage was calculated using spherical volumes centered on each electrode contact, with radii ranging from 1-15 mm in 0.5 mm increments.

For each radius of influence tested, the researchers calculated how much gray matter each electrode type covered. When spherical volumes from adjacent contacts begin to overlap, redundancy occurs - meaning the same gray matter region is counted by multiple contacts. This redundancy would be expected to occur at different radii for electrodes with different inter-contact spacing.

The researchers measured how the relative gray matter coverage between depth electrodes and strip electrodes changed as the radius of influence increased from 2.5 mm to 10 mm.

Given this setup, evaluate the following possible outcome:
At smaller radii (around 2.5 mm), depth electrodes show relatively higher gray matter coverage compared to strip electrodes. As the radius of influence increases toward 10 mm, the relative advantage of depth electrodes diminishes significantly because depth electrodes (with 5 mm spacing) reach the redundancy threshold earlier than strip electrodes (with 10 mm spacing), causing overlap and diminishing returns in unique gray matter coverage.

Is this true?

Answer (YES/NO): YES